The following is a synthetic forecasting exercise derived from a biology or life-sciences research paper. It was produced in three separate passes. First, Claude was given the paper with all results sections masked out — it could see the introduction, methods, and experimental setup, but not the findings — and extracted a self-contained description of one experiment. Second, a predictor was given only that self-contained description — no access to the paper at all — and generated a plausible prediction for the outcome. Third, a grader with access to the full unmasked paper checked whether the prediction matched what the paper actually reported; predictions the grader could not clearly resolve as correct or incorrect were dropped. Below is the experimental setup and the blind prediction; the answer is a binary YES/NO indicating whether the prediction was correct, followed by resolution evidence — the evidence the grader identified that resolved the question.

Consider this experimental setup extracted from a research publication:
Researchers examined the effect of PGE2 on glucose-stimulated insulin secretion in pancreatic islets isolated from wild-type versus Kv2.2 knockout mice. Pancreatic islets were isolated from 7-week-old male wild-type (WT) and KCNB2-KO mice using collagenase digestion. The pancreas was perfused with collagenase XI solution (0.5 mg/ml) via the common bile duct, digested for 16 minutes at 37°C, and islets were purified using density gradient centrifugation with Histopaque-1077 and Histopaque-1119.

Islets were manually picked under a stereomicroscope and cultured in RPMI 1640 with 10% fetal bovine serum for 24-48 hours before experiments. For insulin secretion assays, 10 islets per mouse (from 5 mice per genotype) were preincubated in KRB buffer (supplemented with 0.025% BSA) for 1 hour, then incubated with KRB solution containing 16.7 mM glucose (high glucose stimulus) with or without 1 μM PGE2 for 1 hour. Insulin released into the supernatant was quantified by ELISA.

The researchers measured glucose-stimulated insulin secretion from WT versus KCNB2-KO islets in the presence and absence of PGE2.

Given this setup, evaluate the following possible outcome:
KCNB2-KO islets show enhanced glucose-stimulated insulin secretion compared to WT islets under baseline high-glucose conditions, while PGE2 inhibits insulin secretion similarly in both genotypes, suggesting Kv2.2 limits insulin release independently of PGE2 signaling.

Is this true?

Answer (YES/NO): NO